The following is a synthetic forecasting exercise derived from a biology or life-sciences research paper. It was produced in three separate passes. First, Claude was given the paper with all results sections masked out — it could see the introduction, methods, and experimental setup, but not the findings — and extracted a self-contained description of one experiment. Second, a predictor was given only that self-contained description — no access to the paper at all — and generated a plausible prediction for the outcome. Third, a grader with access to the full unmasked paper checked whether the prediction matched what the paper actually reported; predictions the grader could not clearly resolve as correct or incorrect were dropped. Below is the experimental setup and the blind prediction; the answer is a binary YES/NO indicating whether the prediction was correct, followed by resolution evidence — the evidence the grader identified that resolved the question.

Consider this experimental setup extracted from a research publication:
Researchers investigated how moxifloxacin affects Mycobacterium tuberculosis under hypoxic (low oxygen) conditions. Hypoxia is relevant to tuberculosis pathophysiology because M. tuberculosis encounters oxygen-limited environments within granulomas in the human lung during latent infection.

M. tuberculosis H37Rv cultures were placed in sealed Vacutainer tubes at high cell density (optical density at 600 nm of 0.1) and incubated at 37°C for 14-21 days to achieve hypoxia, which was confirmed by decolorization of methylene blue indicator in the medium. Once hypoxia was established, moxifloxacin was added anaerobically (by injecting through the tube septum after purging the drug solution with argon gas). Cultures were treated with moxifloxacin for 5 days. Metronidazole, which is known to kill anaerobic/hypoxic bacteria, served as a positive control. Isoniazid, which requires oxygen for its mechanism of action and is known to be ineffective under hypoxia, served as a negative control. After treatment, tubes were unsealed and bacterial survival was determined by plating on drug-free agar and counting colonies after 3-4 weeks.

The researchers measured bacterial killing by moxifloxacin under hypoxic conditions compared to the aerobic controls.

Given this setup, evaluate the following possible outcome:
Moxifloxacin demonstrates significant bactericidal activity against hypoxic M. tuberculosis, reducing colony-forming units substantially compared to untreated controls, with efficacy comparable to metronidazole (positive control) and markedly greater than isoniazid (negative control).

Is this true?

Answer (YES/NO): NO